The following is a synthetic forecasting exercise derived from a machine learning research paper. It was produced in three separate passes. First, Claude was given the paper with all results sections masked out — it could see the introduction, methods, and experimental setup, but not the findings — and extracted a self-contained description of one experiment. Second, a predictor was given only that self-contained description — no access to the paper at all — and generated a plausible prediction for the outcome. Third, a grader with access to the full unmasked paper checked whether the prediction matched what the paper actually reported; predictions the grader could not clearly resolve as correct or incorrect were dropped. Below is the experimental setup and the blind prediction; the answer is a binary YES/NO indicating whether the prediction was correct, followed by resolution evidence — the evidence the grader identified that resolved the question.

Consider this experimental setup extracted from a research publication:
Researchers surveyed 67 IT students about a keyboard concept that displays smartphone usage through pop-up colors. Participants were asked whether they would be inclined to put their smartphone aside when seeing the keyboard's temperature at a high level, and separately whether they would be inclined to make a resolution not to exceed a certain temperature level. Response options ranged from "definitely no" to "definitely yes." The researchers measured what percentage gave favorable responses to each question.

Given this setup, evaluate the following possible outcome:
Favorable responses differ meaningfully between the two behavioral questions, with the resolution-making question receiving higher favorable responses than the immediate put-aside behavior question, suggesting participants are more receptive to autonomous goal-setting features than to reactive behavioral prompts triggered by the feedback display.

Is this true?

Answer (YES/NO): NO